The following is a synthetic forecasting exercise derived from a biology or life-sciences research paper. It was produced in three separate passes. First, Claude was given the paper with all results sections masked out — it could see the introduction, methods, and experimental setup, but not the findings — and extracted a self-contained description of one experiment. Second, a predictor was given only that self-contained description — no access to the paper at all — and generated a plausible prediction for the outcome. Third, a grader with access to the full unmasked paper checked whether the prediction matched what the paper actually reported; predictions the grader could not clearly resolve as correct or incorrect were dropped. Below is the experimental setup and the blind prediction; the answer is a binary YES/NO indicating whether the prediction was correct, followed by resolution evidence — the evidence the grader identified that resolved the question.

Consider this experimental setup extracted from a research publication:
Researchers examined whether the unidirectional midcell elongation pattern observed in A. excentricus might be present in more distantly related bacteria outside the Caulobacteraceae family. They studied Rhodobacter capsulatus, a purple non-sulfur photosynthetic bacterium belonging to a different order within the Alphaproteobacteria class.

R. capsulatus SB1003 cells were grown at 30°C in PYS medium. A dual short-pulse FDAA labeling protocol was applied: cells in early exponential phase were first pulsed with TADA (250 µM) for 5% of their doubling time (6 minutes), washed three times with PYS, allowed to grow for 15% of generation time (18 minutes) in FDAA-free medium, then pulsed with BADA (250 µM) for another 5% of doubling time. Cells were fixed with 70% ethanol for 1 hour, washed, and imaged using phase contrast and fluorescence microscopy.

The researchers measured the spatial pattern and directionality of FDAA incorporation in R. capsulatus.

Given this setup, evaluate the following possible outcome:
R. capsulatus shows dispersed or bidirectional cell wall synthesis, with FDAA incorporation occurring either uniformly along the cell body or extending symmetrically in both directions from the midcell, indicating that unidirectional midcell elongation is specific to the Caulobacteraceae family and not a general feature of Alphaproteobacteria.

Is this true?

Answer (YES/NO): NO